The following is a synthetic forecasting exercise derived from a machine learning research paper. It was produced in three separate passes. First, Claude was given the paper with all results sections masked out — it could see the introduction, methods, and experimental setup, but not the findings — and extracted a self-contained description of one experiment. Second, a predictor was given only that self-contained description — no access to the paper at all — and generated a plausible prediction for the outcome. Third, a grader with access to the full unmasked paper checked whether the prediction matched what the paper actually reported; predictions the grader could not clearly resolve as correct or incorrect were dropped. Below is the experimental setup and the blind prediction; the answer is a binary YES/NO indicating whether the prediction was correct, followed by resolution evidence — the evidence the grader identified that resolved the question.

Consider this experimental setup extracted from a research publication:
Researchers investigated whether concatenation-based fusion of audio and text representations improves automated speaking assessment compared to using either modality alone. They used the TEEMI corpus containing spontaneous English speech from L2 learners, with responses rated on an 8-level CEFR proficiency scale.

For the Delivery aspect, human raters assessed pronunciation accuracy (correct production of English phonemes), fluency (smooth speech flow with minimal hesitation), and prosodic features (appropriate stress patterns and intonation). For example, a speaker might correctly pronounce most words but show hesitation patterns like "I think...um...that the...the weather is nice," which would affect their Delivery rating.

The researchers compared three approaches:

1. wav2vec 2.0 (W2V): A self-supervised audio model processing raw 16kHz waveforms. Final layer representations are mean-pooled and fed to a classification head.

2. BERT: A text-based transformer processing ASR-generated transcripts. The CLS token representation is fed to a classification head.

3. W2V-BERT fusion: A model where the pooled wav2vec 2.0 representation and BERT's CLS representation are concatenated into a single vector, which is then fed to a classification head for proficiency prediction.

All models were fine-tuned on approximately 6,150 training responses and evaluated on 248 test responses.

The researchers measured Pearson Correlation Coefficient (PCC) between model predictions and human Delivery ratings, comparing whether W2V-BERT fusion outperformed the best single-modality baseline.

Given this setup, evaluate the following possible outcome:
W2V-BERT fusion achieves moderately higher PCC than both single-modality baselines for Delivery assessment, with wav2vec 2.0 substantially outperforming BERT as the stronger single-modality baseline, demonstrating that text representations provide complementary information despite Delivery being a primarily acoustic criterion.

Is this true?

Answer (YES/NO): NO